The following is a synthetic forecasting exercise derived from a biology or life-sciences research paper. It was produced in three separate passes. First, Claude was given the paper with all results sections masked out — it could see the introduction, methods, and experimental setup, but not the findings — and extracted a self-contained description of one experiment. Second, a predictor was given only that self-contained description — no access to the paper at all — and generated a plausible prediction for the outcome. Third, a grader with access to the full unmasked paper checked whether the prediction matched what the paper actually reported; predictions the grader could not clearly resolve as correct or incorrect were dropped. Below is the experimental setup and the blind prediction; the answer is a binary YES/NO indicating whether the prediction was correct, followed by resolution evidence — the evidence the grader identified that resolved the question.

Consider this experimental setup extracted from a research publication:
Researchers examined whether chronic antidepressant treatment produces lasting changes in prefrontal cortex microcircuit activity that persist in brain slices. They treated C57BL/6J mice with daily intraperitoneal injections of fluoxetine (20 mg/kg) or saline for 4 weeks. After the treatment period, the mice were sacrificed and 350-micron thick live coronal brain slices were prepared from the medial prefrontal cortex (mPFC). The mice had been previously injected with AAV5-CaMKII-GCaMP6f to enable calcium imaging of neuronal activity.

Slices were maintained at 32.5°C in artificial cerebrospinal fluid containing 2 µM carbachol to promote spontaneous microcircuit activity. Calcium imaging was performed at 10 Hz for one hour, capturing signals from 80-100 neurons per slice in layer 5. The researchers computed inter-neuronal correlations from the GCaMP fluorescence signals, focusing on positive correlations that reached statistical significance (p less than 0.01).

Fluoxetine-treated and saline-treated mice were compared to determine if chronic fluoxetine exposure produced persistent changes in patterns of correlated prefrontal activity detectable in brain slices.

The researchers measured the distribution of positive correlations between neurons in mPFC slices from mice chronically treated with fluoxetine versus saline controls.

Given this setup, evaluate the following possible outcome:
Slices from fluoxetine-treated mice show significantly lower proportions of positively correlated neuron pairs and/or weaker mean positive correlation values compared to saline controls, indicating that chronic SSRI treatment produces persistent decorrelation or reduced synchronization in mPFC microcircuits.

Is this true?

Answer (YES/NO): NO